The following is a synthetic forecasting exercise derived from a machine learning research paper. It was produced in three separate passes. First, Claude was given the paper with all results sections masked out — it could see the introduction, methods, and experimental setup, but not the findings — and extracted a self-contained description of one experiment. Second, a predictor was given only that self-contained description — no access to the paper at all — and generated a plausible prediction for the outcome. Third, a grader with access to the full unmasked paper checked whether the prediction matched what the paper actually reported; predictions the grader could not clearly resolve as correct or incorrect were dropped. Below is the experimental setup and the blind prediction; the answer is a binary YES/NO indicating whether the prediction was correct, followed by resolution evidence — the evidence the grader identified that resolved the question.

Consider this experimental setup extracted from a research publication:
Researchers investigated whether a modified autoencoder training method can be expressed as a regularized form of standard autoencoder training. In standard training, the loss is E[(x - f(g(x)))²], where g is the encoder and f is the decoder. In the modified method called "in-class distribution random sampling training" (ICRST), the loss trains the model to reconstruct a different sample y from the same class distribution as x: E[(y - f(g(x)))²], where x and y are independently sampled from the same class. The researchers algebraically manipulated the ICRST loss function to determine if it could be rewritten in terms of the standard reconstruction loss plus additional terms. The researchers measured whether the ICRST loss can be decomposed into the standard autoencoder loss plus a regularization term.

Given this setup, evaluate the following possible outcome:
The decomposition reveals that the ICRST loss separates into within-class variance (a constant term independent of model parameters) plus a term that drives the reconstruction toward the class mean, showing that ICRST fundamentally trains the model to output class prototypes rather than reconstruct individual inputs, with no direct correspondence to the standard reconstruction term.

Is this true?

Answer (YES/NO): NO